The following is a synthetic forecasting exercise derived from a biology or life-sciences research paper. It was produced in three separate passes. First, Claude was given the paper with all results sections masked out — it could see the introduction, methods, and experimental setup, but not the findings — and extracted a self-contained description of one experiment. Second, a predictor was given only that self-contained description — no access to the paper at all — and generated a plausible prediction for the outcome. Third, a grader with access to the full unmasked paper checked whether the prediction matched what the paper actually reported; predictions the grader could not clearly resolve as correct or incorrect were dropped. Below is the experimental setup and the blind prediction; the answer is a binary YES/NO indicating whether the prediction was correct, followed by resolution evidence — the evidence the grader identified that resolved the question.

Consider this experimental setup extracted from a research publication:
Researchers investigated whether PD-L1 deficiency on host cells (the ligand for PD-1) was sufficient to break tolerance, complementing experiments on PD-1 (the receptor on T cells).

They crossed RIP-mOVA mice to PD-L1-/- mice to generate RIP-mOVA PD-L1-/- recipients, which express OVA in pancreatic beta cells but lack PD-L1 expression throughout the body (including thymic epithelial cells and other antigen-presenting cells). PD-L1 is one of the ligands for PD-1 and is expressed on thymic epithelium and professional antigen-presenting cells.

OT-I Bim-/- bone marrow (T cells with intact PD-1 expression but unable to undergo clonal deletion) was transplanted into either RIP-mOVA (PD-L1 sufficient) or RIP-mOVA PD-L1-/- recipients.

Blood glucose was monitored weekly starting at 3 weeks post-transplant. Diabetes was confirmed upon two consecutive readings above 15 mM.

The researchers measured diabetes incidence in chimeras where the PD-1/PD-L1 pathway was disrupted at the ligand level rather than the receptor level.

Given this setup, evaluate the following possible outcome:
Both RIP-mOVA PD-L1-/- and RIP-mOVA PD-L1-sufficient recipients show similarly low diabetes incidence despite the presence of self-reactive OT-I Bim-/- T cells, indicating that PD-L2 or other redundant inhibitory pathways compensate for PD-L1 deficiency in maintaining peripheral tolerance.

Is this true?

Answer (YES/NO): NO